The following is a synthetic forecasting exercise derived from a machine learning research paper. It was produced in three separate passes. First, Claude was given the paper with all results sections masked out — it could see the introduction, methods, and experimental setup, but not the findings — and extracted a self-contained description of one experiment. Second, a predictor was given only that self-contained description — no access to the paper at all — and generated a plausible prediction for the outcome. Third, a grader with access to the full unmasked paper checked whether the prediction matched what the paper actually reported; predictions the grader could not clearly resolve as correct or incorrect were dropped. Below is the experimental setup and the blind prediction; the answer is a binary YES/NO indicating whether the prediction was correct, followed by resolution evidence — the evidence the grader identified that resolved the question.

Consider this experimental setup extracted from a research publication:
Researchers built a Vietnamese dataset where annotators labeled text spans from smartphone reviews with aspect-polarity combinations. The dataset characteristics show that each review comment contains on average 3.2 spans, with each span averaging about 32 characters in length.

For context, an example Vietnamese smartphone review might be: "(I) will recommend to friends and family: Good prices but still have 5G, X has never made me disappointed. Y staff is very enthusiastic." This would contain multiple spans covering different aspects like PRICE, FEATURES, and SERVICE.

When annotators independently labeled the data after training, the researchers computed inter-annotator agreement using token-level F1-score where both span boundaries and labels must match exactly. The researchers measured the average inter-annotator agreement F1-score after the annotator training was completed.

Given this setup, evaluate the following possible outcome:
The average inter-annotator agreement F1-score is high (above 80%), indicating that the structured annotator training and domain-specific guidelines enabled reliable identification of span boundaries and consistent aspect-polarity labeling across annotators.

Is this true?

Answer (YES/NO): YES